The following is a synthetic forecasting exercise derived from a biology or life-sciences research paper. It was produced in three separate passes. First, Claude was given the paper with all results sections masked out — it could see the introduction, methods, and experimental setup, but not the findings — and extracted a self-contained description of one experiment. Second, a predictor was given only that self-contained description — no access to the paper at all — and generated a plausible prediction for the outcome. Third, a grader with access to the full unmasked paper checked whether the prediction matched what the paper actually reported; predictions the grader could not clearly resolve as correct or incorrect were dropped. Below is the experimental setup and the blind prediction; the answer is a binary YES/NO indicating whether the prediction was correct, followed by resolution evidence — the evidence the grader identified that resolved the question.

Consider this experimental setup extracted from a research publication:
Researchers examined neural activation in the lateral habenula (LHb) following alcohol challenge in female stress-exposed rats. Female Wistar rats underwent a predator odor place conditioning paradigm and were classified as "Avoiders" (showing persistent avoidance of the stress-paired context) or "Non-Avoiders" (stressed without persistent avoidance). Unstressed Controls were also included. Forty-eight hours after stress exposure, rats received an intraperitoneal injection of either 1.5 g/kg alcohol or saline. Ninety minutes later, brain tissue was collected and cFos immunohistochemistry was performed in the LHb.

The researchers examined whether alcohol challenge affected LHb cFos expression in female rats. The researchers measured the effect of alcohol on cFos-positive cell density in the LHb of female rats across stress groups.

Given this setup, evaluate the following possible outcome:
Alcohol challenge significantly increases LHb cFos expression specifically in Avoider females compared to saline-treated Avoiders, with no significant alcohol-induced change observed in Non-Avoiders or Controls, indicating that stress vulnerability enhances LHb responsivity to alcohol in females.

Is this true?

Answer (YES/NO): NO